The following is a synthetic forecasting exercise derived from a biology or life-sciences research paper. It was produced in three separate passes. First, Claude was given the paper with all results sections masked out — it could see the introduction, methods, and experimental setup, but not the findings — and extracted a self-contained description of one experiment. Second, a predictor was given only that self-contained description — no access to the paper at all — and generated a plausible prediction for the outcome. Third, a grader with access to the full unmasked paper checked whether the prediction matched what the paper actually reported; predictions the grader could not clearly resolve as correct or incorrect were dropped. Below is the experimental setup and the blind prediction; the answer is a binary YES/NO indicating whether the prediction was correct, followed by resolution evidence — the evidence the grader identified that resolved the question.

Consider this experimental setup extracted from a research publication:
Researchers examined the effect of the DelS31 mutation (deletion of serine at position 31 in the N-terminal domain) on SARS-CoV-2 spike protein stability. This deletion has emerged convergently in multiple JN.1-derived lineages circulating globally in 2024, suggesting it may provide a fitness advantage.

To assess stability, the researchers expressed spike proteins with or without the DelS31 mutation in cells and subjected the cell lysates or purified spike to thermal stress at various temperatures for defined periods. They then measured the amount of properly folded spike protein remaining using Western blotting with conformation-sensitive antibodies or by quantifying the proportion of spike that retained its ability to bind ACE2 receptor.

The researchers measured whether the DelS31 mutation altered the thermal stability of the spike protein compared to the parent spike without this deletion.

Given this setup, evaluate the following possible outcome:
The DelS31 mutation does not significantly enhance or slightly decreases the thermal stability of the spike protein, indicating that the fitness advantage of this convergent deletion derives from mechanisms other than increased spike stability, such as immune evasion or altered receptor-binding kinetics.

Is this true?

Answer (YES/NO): NO